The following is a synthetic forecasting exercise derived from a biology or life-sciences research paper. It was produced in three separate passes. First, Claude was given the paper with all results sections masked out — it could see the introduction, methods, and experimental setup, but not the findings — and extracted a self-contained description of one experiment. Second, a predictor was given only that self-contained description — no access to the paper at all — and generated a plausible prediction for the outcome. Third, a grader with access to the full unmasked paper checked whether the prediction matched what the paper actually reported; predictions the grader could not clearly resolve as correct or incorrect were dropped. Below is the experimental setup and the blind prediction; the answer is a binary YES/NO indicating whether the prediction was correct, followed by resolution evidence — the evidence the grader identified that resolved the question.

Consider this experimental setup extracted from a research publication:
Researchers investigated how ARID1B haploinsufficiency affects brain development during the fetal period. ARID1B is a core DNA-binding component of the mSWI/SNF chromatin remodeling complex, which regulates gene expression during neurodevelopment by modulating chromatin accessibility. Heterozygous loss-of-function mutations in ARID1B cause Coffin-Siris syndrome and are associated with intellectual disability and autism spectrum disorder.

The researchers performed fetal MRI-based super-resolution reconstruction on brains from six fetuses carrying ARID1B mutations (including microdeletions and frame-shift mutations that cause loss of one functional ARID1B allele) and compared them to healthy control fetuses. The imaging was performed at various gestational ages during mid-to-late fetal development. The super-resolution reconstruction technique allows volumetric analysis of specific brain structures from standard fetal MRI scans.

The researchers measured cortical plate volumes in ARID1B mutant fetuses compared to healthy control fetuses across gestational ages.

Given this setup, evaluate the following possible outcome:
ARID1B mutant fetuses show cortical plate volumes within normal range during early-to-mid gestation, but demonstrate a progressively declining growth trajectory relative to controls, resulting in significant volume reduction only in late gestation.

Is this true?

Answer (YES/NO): NO